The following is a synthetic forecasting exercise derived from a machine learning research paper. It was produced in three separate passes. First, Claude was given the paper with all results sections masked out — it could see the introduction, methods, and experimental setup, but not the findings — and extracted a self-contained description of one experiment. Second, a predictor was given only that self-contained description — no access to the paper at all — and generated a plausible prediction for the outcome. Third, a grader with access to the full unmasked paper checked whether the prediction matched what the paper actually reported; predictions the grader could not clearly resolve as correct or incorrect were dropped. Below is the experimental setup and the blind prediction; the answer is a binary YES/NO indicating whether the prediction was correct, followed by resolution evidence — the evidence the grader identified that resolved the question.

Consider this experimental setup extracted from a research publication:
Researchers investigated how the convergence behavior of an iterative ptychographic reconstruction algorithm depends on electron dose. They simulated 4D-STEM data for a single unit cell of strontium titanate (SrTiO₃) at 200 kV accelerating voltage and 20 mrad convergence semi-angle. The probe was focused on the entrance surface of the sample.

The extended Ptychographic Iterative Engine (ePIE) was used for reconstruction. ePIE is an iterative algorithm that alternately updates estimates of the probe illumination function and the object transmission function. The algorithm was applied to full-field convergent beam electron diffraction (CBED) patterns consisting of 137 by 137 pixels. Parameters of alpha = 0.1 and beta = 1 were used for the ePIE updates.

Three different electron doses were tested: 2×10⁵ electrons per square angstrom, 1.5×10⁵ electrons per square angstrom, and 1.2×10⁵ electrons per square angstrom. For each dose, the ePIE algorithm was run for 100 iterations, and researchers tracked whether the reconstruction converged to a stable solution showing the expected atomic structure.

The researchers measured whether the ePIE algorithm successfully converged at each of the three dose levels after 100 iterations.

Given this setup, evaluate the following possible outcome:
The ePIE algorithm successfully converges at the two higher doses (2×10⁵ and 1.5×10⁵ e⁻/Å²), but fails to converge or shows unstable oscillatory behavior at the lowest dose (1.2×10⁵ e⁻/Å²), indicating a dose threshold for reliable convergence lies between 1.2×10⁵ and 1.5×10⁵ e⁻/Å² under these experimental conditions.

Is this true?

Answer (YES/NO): YES